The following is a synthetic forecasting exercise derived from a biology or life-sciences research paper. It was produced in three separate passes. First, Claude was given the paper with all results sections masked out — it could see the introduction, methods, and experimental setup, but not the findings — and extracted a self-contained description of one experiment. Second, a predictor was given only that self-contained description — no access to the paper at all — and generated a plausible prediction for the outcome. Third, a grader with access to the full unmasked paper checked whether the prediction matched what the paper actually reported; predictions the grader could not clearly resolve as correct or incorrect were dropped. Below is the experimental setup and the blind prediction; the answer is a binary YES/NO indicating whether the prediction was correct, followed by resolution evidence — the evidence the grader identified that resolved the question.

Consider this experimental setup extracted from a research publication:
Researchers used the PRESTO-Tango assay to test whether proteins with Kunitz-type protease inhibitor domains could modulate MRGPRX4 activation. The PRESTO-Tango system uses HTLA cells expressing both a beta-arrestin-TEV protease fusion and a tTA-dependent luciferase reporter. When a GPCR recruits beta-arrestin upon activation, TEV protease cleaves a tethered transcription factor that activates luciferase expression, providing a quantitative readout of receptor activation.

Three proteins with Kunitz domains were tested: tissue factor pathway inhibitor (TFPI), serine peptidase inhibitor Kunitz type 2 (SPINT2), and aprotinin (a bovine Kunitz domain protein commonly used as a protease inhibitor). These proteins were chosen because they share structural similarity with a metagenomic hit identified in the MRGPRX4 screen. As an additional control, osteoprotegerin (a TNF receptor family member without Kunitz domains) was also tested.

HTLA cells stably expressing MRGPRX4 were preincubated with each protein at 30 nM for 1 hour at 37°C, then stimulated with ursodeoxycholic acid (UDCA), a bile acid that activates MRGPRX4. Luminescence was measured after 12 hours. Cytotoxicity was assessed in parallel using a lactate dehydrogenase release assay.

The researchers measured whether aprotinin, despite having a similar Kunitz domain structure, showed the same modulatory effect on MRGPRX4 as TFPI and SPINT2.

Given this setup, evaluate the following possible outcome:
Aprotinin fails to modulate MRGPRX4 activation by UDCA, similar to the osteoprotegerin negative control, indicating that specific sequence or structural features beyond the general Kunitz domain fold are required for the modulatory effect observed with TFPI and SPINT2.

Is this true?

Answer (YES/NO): YES